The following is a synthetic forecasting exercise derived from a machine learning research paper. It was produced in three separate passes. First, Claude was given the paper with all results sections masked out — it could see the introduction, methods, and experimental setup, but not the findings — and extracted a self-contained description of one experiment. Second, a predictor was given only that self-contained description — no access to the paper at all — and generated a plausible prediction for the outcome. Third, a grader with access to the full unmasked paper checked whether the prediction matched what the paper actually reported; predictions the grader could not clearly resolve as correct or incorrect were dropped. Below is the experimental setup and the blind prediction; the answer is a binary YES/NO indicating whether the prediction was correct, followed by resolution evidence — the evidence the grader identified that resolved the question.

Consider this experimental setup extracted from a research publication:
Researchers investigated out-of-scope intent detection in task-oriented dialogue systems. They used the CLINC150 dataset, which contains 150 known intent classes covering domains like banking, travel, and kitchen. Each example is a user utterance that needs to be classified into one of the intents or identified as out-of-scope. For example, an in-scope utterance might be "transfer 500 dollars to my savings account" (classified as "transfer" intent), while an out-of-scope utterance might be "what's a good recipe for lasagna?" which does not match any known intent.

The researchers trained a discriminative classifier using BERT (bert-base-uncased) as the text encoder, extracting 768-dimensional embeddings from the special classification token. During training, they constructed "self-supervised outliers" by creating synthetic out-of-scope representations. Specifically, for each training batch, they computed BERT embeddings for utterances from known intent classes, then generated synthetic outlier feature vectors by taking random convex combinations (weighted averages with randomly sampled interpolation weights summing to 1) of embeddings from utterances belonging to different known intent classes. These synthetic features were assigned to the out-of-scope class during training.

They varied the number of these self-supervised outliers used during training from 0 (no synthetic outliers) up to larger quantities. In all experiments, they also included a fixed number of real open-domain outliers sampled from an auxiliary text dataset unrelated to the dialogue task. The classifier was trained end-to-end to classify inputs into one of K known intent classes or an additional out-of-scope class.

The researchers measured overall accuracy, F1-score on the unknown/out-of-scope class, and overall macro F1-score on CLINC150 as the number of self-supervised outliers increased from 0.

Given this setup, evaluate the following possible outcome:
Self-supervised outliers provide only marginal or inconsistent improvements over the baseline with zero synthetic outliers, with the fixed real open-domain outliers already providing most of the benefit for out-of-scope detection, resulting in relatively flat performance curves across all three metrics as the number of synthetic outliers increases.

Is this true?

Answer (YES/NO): NO